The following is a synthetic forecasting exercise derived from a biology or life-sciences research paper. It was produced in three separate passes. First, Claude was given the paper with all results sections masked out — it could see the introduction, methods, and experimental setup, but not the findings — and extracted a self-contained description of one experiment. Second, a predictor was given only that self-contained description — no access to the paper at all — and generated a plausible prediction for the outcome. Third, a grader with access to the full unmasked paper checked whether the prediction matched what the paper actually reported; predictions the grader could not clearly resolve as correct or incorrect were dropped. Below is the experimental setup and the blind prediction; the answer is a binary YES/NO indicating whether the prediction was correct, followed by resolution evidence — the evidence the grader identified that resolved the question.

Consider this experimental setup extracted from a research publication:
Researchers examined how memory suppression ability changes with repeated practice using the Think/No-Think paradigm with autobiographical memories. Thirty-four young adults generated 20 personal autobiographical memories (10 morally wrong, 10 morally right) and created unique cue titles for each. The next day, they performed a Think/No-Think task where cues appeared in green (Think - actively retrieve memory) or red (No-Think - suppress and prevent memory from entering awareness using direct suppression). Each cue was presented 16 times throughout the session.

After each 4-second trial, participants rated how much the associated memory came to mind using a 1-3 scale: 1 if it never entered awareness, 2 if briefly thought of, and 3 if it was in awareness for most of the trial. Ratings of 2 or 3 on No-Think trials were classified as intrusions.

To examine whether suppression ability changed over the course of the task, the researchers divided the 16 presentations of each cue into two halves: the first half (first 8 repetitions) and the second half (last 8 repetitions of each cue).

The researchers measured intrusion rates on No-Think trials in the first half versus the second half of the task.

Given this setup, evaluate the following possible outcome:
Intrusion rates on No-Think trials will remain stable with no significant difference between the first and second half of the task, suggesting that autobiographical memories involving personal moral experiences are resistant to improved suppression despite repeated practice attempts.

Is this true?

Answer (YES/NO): NO